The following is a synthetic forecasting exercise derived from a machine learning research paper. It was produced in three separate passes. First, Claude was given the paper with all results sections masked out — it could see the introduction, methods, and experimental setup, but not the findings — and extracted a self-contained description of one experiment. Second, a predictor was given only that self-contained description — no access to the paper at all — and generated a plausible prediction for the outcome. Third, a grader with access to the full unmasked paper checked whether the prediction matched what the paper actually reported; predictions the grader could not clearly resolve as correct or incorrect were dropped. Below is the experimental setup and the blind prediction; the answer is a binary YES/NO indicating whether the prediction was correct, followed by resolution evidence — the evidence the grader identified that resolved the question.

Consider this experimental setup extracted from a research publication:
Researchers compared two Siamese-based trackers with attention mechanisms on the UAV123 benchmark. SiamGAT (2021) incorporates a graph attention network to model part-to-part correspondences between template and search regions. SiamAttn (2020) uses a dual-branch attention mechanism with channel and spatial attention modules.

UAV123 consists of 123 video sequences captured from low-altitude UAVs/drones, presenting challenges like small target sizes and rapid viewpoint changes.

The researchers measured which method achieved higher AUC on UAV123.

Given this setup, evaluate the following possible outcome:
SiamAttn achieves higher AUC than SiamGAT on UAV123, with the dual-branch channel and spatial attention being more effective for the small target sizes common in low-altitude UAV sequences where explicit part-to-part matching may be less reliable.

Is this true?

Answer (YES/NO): YES